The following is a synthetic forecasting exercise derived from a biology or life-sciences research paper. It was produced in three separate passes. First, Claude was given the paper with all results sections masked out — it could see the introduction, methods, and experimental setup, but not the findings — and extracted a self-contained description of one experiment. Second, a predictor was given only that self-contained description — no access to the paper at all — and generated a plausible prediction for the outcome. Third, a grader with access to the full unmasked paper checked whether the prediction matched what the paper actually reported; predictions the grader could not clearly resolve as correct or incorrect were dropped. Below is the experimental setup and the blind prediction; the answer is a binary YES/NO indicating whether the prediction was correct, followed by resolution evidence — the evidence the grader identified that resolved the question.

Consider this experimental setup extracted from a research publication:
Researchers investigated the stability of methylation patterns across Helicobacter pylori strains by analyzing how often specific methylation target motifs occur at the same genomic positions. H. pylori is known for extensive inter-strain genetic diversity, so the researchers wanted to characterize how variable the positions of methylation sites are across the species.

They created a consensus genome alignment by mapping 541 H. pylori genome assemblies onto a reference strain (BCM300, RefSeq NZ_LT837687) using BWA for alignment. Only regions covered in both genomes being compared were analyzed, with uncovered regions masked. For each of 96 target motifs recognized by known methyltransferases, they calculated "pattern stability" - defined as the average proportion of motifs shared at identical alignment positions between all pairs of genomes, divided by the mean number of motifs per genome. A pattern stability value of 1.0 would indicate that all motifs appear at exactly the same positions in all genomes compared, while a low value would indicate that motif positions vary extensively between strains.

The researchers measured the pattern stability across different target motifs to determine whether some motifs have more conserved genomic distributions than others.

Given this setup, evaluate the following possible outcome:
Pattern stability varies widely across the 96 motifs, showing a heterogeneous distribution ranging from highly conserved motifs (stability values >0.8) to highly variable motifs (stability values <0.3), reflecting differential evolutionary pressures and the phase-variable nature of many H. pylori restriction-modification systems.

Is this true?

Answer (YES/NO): NO